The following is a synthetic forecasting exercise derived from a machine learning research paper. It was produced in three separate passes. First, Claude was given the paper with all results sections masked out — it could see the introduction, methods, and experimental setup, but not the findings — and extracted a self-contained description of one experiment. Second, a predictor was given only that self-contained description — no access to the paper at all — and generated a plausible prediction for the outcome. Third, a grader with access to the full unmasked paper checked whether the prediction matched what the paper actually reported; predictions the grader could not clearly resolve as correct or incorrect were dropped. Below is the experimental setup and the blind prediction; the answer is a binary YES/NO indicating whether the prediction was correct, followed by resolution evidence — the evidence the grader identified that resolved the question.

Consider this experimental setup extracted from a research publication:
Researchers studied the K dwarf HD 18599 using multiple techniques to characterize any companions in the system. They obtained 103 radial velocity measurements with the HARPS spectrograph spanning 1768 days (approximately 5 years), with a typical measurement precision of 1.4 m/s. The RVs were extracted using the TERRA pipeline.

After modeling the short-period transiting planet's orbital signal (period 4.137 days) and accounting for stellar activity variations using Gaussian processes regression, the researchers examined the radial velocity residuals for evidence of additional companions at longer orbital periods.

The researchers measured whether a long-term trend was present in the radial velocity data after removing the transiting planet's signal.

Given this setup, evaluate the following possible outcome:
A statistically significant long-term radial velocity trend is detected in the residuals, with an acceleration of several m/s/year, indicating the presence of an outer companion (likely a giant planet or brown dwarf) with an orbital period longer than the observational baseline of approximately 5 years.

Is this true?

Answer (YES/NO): YES